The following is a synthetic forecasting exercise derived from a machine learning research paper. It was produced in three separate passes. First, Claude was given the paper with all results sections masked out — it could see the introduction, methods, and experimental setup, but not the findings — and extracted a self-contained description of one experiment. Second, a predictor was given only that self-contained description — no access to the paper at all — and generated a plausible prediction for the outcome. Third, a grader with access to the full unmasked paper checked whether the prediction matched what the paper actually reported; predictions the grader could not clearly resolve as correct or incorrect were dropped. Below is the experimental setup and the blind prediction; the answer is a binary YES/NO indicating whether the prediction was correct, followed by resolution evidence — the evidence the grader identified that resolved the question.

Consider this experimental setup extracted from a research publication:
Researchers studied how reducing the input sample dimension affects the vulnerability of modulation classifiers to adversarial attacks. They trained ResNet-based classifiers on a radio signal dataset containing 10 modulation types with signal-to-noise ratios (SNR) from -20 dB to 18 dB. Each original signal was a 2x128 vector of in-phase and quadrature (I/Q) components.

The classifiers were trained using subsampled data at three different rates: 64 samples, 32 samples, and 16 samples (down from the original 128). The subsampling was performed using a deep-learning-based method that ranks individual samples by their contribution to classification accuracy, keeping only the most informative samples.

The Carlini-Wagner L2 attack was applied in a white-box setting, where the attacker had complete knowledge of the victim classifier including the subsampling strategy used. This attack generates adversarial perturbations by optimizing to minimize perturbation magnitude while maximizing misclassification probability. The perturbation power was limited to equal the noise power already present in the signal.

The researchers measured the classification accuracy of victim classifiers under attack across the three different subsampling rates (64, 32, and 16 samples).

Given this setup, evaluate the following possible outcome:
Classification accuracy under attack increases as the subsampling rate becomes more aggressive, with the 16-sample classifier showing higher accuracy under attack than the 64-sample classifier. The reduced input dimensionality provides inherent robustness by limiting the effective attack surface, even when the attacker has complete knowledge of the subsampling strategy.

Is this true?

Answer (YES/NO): NO